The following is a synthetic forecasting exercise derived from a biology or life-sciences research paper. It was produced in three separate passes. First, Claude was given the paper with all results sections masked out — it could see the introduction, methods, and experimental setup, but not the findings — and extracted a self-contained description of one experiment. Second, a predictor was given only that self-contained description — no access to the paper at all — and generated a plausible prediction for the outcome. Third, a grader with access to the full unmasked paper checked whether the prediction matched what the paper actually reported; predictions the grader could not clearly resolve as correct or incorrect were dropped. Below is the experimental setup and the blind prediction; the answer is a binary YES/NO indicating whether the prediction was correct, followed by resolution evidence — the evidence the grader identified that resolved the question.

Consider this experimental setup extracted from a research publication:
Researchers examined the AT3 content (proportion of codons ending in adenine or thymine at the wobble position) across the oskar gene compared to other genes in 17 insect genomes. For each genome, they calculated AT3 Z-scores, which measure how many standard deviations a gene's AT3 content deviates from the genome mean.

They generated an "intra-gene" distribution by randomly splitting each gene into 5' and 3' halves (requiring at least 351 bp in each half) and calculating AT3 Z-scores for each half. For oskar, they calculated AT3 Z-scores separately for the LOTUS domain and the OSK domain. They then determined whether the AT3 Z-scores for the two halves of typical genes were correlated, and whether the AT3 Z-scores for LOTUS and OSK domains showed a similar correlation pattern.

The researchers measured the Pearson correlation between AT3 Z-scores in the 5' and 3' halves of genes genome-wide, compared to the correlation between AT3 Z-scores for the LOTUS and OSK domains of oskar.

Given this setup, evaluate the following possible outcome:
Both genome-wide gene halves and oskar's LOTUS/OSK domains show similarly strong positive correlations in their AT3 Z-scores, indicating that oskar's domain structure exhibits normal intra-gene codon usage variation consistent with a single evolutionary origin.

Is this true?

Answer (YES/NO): NO